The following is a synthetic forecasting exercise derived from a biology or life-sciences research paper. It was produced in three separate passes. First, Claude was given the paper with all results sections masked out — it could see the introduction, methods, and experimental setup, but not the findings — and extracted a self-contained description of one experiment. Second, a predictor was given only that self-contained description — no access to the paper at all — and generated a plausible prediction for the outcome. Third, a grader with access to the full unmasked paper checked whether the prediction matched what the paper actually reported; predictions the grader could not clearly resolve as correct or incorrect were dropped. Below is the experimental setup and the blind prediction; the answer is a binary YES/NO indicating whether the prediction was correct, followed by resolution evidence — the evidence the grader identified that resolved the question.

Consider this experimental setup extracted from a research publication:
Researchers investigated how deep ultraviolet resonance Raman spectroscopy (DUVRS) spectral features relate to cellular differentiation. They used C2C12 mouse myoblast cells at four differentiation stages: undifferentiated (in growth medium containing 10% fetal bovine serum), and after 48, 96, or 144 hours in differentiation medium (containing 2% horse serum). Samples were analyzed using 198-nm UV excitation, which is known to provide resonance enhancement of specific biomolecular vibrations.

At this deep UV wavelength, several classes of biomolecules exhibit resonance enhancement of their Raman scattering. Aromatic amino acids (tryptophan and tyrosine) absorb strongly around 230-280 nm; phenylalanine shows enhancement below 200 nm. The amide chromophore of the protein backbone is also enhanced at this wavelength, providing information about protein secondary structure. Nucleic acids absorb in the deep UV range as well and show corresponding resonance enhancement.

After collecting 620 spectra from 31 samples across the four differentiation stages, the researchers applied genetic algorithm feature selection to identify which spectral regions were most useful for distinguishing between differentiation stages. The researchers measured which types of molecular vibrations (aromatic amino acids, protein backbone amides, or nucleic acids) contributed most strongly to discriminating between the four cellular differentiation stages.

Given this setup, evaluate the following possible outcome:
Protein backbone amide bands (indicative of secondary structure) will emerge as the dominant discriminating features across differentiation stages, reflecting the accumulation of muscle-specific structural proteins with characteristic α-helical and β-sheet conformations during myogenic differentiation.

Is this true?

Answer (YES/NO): NO